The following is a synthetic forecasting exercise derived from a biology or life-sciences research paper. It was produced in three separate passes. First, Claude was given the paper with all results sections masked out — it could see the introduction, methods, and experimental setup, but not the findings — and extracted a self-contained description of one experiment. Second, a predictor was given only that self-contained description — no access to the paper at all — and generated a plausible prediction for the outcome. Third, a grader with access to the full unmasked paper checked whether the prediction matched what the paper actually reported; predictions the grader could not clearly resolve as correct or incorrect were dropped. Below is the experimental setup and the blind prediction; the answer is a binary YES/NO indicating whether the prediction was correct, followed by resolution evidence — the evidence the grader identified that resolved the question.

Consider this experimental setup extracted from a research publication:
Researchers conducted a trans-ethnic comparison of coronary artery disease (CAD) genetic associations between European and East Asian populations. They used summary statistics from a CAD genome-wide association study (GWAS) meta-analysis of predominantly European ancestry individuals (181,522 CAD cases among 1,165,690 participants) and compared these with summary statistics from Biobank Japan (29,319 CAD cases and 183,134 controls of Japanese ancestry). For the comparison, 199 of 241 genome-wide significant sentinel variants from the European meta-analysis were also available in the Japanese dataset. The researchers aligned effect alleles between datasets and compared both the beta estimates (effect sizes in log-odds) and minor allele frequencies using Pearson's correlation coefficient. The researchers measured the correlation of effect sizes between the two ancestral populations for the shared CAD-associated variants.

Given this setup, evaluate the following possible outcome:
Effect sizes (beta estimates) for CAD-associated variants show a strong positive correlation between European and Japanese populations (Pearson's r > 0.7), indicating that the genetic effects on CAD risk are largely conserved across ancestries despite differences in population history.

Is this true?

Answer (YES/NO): NO